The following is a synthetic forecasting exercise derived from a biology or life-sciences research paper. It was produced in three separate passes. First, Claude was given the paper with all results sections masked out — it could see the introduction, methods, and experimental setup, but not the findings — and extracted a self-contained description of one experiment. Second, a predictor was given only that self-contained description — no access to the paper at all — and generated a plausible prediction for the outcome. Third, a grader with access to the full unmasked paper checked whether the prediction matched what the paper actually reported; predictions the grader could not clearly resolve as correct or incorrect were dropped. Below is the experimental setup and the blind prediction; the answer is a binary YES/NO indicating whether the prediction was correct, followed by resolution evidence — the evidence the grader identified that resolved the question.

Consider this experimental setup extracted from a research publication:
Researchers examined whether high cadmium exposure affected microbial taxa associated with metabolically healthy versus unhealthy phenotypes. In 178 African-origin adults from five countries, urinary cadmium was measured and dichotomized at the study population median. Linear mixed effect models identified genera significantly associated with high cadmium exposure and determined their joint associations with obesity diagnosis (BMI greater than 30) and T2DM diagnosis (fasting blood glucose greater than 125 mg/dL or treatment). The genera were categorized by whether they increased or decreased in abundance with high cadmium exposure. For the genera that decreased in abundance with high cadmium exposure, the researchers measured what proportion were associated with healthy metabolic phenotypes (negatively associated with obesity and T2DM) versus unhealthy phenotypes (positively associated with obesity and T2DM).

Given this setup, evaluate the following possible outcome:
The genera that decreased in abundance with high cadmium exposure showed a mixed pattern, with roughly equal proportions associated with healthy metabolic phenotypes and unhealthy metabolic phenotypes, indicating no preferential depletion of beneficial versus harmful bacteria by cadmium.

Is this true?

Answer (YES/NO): NO